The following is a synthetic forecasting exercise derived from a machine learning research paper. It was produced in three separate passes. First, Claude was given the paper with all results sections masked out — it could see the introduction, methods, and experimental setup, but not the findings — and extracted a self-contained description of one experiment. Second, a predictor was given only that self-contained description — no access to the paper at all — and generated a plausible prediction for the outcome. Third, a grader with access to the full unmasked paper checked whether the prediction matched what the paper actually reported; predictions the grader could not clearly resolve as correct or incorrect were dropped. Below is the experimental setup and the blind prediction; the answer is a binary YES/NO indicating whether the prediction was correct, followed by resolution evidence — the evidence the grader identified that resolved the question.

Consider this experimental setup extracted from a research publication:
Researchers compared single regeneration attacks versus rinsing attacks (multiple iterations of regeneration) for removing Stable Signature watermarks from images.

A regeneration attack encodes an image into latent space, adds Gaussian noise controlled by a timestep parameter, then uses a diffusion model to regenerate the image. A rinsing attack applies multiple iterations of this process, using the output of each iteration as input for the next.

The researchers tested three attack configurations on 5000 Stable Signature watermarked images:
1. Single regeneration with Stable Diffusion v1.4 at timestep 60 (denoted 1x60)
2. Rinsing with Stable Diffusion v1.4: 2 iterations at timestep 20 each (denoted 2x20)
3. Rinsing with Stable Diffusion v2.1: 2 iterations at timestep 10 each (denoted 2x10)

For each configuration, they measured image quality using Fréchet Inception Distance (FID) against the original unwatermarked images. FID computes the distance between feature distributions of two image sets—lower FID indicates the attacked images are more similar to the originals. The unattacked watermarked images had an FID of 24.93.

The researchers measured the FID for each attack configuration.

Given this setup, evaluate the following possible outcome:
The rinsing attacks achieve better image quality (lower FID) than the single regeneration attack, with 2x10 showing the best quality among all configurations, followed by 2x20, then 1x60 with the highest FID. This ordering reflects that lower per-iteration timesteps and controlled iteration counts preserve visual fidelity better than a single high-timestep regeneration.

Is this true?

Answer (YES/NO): NO